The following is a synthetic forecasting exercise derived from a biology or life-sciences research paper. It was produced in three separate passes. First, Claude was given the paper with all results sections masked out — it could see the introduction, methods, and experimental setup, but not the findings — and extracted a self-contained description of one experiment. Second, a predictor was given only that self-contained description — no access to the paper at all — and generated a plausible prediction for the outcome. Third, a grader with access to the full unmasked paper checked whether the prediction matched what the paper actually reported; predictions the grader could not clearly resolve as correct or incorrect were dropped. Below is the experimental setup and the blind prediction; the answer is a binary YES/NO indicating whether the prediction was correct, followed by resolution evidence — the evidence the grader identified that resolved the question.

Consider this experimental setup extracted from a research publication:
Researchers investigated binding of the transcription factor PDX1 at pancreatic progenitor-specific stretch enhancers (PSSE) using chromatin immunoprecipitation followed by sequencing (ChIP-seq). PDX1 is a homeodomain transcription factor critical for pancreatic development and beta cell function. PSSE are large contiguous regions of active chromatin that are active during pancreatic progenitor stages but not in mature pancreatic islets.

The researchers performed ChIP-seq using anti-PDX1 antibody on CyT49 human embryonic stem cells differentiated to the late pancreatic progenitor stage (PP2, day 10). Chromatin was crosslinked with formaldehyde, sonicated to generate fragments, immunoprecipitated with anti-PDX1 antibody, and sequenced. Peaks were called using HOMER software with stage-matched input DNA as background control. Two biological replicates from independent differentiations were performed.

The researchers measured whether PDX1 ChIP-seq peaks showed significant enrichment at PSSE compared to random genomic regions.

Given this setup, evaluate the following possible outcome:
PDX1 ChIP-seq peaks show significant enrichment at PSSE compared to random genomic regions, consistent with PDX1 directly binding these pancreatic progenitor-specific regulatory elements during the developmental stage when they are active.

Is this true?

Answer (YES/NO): YES